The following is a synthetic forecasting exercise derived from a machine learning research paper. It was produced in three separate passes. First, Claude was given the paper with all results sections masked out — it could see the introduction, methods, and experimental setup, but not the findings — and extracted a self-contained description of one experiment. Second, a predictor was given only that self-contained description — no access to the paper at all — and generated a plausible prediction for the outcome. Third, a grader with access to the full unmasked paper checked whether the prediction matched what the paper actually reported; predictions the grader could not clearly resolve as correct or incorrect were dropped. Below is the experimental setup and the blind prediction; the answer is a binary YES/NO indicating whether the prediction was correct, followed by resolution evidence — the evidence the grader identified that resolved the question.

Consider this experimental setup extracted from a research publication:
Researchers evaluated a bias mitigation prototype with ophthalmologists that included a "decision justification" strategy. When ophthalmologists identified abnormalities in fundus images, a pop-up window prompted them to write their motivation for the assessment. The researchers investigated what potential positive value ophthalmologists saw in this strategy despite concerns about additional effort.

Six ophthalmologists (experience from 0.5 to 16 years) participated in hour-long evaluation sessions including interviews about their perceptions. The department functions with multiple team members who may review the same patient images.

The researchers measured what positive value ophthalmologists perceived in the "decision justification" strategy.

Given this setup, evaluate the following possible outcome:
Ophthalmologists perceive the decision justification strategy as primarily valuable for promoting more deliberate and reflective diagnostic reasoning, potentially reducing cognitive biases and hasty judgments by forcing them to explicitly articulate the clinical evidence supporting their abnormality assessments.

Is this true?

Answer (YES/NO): NO